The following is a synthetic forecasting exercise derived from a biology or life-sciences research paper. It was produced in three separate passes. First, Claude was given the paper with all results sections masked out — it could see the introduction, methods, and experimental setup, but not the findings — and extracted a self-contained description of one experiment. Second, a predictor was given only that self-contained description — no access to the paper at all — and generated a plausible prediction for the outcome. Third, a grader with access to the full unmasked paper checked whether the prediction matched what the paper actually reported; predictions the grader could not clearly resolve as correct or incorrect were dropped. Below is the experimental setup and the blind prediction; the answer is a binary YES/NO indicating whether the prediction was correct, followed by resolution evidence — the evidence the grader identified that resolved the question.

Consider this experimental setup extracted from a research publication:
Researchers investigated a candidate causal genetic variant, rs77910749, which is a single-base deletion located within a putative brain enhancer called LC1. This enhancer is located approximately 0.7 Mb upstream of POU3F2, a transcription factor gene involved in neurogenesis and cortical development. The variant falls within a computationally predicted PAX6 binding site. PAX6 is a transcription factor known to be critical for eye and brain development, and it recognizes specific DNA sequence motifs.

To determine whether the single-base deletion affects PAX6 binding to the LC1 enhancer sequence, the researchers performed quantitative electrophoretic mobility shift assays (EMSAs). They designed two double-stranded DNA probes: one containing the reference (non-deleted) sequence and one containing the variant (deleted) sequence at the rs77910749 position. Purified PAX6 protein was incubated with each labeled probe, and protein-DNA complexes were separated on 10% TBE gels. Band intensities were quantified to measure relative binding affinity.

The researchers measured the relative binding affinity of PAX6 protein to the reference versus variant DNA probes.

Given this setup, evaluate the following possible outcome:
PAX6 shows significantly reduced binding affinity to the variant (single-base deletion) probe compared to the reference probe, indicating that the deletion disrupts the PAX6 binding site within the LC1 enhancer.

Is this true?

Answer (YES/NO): NO